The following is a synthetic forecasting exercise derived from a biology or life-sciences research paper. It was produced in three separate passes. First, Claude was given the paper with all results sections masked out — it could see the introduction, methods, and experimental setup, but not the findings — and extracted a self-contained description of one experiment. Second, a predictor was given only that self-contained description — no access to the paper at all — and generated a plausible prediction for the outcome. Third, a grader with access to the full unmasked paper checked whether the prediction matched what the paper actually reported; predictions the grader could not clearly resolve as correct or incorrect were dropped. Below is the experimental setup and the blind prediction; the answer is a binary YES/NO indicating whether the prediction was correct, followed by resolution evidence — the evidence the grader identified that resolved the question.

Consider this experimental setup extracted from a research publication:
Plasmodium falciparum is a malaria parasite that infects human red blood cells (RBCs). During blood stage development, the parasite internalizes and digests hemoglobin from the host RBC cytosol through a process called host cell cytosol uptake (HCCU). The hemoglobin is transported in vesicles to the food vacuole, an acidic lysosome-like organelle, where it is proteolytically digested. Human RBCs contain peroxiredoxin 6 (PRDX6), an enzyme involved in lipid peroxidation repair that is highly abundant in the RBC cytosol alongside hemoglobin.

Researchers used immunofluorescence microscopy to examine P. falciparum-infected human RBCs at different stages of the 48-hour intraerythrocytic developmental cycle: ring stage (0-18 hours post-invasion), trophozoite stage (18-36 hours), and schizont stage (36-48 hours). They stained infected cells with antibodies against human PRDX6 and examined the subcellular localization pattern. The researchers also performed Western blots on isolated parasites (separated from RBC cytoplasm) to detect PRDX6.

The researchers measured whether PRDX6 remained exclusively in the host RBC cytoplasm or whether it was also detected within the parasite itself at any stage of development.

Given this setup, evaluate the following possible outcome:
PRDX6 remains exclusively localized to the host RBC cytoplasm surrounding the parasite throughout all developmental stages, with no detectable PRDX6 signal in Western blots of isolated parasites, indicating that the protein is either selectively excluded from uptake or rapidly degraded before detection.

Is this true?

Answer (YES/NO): NO